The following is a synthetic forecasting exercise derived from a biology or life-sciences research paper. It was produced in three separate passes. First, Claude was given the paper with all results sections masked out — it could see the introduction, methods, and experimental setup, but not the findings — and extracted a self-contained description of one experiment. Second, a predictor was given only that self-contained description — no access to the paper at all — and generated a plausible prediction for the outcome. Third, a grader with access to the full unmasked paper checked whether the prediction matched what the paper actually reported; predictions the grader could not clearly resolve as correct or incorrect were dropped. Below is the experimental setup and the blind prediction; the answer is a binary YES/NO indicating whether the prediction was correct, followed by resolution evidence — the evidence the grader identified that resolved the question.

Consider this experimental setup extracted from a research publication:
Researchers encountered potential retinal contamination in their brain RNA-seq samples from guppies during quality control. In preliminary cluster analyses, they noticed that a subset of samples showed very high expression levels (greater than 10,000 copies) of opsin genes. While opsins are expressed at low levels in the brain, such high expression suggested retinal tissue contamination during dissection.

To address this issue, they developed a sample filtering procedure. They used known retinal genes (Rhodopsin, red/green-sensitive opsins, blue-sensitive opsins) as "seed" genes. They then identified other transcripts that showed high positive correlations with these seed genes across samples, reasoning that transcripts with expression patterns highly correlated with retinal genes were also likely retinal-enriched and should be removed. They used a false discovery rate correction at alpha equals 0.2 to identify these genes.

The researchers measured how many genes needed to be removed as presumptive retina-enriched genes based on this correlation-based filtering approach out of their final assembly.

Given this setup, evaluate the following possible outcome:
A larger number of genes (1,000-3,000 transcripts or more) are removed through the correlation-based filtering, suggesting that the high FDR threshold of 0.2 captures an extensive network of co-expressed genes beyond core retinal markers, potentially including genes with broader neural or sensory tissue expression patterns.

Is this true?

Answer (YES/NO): YES